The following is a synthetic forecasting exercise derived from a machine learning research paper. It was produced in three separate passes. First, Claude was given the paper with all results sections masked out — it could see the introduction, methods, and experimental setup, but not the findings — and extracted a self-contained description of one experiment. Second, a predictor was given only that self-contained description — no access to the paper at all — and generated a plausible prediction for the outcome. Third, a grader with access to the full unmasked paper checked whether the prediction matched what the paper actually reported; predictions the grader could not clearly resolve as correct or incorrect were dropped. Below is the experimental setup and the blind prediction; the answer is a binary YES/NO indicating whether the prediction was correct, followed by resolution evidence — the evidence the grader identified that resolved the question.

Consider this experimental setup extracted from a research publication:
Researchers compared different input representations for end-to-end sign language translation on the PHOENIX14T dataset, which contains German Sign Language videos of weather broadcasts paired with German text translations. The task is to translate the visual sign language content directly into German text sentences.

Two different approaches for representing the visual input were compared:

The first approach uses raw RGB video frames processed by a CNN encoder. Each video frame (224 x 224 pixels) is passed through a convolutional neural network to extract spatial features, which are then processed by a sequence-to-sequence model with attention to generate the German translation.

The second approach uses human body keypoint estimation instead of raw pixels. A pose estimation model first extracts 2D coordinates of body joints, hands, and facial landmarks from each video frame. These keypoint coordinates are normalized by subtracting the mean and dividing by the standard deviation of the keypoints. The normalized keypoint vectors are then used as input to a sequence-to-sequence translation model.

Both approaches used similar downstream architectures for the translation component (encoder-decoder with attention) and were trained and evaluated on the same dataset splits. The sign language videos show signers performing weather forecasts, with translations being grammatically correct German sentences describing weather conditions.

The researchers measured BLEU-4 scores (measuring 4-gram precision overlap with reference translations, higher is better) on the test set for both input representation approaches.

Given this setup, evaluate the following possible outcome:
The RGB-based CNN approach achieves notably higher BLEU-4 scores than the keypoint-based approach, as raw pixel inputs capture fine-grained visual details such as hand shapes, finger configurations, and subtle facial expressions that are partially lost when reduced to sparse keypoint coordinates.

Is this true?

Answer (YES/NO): YES